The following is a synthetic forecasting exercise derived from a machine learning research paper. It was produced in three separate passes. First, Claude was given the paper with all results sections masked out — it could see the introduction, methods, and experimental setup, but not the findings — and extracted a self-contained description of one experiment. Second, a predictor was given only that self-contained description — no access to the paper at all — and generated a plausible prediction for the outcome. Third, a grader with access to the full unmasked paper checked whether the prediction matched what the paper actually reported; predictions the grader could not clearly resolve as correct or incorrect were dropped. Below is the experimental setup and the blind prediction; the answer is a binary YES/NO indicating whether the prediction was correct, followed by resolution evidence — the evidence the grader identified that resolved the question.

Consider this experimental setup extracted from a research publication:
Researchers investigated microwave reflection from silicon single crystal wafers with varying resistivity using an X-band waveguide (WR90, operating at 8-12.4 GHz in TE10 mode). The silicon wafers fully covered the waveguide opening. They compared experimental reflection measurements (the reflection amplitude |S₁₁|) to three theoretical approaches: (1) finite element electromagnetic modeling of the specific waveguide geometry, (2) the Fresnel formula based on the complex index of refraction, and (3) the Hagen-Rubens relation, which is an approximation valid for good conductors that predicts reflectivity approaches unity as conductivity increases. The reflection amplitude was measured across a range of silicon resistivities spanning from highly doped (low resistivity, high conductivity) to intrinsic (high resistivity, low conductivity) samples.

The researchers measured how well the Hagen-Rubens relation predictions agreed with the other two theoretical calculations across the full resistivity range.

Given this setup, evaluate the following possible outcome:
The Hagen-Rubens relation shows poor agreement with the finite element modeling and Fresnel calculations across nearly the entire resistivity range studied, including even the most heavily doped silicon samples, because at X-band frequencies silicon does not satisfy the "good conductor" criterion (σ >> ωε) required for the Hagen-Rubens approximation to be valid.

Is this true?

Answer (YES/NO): NO